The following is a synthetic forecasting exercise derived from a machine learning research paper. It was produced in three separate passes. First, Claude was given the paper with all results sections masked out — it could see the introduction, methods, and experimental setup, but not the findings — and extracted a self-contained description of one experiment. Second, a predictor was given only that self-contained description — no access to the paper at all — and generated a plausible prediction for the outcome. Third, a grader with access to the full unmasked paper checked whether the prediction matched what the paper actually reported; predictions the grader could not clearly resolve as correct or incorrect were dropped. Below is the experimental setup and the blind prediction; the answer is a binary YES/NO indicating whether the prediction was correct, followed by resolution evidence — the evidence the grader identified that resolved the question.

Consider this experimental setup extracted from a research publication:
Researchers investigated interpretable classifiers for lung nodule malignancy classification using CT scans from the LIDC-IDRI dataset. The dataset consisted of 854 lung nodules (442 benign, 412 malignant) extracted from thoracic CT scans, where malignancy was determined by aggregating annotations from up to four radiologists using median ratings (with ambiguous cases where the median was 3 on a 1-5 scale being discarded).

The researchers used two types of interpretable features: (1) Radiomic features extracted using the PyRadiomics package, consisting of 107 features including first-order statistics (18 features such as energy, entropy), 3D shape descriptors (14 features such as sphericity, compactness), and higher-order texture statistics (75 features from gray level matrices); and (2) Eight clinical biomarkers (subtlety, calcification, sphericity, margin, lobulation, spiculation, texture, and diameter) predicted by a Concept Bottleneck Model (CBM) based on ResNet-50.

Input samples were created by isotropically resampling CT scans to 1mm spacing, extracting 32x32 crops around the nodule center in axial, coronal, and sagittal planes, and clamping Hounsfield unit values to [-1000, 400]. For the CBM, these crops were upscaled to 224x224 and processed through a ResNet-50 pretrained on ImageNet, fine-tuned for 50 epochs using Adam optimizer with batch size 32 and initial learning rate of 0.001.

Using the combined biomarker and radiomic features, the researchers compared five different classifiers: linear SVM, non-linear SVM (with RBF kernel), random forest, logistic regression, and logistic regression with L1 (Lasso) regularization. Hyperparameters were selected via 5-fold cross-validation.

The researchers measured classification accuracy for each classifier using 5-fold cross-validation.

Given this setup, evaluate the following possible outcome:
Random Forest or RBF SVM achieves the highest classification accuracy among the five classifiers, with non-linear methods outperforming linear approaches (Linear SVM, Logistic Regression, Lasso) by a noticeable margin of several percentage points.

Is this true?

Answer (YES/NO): NO